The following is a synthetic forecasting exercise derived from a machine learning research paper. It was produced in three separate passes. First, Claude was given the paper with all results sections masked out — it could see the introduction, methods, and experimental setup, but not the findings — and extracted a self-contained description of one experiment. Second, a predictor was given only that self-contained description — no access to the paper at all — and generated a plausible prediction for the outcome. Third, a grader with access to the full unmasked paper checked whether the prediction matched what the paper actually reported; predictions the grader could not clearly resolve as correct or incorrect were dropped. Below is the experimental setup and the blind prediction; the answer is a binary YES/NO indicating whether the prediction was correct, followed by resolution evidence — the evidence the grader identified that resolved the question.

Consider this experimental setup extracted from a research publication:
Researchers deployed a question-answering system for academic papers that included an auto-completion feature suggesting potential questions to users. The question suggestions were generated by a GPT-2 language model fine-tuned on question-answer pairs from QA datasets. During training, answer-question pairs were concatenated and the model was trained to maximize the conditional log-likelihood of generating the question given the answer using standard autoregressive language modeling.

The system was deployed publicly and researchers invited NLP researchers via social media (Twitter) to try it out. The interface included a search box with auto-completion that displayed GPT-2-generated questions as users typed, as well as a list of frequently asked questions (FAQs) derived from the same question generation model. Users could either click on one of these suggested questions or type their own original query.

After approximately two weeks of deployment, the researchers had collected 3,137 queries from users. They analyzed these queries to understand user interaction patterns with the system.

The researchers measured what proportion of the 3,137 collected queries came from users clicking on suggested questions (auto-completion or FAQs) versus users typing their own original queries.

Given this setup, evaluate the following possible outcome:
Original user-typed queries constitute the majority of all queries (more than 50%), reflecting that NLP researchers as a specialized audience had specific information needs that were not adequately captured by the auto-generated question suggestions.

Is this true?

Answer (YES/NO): NO